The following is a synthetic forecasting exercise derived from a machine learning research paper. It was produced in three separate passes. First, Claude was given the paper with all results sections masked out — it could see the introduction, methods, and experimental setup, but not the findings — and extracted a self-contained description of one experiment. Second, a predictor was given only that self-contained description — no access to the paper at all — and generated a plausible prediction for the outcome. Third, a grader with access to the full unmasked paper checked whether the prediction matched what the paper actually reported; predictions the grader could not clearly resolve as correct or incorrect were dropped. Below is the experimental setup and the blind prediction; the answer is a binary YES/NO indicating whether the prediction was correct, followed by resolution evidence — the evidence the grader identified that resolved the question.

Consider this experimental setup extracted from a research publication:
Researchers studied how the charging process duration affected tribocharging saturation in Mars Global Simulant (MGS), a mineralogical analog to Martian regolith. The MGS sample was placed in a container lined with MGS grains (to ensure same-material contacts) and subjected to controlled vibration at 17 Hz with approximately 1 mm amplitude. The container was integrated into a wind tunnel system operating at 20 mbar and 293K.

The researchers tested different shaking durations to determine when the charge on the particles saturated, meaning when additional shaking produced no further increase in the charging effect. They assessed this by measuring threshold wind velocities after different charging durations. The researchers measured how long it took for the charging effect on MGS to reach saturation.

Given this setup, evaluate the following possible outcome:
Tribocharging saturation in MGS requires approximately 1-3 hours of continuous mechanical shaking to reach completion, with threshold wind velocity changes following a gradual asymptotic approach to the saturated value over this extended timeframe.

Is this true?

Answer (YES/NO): NO